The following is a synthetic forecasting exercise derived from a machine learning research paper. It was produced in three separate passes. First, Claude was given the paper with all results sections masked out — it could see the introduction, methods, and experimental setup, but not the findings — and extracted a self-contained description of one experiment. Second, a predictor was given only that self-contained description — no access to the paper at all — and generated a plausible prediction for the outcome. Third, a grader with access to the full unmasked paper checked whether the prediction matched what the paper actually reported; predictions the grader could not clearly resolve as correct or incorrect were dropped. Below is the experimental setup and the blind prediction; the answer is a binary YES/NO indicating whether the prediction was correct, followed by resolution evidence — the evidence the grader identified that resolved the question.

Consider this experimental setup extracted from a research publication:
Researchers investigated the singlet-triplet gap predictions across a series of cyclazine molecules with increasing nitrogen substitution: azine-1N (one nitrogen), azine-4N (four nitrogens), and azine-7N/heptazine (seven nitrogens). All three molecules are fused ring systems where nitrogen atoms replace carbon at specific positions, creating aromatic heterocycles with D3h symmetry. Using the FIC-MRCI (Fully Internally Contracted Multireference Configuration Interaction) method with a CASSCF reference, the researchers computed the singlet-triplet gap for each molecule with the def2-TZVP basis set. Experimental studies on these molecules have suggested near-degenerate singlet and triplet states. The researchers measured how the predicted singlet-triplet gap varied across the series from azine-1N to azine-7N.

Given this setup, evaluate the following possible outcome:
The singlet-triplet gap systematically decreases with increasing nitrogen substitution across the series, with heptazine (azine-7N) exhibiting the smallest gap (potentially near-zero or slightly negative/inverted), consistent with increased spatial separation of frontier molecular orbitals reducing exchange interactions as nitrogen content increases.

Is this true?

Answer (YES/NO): NO